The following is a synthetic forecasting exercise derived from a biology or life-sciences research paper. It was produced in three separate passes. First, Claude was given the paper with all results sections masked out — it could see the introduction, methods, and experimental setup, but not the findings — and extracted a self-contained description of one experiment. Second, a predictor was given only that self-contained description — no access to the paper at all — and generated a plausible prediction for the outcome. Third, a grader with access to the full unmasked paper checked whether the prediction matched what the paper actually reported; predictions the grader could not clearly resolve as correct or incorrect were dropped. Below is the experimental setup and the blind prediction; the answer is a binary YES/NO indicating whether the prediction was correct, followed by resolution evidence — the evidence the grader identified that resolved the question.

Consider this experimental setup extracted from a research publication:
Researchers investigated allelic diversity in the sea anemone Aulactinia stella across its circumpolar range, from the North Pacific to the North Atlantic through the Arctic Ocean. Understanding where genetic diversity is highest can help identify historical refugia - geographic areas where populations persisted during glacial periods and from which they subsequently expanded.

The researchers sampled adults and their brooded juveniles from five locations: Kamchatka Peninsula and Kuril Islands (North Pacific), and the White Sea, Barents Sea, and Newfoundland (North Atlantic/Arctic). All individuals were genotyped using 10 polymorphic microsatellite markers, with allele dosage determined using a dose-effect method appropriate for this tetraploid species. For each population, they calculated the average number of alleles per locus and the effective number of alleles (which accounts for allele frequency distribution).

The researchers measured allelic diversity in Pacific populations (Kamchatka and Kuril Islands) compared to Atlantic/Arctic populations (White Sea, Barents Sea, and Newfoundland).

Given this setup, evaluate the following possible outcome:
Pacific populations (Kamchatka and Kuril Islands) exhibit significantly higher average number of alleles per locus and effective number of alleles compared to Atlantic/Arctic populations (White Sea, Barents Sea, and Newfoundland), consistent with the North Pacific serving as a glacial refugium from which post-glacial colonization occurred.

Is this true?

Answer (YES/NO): YES